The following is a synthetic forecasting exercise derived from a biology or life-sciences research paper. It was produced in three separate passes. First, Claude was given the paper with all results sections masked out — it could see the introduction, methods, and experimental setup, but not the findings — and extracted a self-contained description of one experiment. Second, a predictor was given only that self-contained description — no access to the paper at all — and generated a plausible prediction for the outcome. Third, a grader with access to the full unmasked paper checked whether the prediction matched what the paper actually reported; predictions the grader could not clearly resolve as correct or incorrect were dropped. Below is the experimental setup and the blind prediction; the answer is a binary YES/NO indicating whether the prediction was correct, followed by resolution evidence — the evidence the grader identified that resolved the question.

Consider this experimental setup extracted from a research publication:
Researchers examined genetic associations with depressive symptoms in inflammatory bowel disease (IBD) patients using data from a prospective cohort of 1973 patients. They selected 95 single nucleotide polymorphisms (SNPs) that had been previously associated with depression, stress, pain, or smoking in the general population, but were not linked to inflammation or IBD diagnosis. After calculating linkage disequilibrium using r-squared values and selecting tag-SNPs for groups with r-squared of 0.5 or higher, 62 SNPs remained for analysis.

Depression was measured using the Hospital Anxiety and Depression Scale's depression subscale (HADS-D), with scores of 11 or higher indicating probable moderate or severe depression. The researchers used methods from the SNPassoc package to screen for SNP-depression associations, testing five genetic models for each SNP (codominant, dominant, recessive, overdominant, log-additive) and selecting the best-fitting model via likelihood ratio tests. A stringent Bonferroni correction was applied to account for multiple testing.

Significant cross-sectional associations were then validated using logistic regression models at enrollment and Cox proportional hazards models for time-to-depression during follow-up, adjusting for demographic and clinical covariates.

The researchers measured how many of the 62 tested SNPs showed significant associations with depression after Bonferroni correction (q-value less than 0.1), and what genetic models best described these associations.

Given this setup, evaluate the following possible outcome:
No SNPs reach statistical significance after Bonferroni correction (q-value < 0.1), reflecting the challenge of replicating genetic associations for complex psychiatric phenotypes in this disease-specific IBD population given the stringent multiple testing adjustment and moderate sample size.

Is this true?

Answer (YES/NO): NO